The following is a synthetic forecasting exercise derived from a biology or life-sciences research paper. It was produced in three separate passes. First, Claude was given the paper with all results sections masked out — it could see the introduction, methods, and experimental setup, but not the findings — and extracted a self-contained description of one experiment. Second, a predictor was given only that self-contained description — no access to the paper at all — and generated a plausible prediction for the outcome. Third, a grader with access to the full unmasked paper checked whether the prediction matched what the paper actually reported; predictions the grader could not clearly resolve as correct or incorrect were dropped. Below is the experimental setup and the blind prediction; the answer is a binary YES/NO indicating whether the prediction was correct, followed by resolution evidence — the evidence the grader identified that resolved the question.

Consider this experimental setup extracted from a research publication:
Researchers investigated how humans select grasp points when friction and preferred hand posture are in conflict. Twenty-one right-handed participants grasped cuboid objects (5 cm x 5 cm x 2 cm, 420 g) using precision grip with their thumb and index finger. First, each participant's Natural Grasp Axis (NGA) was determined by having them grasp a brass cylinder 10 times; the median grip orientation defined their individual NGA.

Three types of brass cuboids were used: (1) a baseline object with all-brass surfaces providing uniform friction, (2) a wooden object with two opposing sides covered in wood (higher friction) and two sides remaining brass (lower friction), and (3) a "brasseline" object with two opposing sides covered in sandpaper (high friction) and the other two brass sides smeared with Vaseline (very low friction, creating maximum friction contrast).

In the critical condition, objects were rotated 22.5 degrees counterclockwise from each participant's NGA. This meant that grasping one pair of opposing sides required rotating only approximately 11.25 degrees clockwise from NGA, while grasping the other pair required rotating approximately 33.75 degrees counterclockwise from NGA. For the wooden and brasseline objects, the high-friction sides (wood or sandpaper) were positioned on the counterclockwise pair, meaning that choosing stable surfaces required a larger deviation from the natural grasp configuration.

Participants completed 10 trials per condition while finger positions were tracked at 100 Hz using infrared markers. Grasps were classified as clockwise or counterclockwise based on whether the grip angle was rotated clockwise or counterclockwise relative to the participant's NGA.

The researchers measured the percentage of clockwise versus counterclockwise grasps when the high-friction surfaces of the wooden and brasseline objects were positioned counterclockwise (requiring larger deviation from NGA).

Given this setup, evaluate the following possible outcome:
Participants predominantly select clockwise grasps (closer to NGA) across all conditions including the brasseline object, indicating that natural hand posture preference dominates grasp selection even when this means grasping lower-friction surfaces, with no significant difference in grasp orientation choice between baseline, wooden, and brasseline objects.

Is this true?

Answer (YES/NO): NO